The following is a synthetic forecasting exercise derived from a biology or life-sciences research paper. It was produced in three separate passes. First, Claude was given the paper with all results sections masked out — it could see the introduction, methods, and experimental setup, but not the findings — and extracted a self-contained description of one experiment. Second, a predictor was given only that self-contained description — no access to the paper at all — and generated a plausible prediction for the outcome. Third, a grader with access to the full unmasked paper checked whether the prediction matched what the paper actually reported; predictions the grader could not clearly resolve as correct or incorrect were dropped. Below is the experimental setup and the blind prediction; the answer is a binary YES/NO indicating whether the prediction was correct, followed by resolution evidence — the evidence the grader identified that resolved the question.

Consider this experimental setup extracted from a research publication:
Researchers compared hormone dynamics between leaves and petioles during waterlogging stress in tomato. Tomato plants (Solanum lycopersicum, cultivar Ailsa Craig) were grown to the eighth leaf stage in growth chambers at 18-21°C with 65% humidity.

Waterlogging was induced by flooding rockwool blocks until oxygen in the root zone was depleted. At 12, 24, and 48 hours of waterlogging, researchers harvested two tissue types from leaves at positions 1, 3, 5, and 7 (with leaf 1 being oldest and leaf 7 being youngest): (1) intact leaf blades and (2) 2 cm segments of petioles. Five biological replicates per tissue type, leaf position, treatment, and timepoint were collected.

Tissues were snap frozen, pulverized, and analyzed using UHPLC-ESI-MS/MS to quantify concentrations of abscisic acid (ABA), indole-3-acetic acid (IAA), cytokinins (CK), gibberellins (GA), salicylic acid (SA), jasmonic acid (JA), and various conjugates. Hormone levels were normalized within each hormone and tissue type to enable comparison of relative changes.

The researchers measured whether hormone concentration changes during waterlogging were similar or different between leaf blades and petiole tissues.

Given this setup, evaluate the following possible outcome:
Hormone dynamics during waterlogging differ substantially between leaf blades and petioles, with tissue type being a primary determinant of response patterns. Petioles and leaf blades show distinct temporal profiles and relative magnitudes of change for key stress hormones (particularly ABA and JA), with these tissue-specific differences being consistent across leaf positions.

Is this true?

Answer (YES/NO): NO